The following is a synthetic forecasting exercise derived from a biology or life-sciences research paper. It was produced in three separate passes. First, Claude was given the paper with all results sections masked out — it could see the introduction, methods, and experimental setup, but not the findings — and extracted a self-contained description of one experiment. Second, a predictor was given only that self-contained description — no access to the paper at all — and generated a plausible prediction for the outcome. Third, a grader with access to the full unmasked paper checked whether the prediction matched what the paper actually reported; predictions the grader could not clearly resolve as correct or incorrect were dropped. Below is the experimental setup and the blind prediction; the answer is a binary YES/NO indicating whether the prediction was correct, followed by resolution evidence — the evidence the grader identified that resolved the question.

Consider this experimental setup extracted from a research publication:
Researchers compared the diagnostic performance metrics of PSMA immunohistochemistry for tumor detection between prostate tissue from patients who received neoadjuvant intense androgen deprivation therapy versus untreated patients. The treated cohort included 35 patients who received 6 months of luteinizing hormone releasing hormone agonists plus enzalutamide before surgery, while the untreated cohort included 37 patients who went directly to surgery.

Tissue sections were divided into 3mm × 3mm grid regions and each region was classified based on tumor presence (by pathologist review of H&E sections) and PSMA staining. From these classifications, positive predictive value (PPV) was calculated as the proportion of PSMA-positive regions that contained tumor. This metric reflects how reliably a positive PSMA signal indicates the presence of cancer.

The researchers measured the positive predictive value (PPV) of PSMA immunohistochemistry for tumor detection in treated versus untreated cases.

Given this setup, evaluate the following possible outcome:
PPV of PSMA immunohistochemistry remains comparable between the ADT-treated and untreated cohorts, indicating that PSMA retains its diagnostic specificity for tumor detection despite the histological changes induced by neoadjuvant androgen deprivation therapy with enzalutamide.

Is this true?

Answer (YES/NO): NO